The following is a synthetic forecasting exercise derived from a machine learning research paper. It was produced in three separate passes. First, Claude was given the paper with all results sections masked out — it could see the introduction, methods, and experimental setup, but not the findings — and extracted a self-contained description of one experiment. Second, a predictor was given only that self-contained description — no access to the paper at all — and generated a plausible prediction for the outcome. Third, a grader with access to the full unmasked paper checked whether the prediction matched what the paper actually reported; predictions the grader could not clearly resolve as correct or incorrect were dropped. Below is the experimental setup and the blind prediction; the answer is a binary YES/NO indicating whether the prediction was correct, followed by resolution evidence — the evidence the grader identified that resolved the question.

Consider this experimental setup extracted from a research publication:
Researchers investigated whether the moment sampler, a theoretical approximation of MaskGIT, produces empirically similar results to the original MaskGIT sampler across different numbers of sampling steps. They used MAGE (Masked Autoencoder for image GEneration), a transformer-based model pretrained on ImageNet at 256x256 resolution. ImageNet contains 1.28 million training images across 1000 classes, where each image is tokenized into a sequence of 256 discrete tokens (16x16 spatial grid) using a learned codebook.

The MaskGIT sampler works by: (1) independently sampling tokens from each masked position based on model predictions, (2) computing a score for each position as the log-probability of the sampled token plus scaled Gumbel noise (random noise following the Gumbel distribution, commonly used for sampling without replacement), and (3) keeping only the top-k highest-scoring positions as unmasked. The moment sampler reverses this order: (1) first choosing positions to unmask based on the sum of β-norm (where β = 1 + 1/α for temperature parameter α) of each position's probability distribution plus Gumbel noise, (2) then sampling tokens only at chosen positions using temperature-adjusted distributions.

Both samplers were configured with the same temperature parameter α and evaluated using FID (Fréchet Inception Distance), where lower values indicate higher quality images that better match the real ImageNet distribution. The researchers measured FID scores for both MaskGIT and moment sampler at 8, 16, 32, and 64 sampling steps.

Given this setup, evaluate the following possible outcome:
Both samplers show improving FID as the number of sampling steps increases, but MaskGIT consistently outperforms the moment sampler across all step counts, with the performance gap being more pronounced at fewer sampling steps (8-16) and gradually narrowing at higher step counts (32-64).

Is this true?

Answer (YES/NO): NO